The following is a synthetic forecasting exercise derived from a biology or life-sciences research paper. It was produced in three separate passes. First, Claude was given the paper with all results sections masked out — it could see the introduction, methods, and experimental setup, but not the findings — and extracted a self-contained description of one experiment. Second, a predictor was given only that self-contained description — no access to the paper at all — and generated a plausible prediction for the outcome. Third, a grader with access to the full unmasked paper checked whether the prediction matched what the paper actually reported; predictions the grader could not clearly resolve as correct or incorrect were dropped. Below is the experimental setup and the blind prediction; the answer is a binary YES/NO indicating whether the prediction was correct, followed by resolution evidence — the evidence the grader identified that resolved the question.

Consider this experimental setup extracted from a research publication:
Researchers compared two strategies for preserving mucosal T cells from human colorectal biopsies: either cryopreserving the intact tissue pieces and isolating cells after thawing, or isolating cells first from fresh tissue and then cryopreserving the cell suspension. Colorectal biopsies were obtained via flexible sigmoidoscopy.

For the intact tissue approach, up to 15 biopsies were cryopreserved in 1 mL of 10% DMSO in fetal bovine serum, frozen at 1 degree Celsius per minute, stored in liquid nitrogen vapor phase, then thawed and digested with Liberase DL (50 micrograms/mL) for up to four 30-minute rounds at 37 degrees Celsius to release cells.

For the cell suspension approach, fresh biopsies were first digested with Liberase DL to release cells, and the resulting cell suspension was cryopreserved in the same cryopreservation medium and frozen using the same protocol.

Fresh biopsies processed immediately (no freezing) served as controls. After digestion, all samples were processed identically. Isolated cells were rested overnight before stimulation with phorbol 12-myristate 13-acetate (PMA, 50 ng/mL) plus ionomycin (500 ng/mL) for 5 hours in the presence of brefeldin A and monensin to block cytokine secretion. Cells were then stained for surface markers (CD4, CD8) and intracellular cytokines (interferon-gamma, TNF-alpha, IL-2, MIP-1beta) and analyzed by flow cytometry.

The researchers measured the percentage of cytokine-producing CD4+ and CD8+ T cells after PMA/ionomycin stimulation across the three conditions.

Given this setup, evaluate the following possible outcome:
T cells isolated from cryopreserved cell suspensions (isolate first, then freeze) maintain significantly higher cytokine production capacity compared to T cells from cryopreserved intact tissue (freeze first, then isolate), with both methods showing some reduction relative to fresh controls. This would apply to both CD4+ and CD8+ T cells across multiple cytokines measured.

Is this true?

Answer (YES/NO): NO